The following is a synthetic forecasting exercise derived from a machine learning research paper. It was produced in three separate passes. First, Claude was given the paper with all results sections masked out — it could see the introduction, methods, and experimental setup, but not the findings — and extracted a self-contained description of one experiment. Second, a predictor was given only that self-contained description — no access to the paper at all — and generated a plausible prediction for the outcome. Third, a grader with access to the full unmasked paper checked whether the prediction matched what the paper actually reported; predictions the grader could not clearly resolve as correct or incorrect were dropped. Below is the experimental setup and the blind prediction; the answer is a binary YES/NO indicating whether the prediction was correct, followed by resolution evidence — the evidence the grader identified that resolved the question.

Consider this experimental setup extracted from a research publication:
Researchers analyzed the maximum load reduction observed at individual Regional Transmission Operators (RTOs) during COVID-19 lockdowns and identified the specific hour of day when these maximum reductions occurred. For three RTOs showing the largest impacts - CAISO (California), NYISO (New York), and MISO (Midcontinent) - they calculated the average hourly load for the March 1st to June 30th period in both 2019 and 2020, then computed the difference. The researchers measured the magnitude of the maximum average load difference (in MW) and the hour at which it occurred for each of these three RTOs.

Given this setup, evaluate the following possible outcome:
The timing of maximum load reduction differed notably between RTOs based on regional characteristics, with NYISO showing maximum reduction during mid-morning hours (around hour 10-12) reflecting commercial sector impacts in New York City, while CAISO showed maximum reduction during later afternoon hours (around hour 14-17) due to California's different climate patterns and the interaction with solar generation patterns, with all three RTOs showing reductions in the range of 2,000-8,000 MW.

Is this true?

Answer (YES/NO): NO